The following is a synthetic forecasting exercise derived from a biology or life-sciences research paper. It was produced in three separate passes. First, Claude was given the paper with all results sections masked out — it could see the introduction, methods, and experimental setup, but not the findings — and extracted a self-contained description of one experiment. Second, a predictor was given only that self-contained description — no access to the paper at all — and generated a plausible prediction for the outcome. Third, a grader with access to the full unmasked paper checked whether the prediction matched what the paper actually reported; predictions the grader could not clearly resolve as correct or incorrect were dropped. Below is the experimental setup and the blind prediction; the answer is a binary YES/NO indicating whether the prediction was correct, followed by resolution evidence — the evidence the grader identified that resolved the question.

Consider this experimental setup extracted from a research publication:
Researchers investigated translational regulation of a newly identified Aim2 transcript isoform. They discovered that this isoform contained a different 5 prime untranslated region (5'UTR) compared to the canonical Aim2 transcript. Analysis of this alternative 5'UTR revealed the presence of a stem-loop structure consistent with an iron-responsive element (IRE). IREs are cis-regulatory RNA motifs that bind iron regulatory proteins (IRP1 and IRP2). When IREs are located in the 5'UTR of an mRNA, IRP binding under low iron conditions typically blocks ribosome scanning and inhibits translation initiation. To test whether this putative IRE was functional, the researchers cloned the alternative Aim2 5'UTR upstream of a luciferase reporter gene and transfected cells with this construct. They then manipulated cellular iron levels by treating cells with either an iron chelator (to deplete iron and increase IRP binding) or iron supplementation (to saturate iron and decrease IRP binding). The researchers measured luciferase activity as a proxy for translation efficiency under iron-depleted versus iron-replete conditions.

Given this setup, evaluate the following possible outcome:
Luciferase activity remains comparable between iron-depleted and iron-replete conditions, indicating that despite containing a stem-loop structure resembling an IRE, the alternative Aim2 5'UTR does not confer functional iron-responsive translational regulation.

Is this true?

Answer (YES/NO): NO